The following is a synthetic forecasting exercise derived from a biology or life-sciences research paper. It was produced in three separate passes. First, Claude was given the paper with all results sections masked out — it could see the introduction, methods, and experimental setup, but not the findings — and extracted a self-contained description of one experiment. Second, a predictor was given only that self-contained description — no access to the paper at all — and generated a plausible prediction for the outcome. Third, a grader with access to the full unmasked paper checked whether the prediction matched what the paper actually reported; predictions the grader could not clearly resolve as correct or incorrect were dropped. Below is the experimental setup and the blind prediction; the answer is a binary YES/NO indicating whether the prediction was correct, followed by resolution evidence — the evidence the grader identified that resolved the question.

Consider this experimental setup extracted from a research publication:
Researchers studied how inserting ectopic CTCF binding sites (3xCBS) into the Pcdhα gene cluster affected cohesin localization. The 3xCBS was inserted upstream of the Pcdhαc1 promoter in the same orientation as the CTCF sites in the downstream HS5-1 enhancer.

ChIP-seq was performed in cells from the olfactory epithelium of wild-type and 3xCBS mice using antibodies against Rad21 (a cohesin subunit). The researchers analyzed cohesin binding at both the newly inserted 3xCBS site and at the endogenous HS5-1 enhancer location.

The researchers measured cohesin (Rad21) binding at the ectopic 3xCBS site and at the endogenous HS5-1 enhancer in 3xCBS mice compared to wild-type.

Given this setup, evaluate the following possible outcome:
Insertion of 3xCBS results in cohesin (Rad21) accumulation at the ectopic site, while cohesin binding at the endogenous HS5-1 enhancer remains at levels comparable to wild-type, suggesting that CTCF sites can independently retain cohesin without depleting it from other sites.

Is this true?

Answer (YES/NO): NO